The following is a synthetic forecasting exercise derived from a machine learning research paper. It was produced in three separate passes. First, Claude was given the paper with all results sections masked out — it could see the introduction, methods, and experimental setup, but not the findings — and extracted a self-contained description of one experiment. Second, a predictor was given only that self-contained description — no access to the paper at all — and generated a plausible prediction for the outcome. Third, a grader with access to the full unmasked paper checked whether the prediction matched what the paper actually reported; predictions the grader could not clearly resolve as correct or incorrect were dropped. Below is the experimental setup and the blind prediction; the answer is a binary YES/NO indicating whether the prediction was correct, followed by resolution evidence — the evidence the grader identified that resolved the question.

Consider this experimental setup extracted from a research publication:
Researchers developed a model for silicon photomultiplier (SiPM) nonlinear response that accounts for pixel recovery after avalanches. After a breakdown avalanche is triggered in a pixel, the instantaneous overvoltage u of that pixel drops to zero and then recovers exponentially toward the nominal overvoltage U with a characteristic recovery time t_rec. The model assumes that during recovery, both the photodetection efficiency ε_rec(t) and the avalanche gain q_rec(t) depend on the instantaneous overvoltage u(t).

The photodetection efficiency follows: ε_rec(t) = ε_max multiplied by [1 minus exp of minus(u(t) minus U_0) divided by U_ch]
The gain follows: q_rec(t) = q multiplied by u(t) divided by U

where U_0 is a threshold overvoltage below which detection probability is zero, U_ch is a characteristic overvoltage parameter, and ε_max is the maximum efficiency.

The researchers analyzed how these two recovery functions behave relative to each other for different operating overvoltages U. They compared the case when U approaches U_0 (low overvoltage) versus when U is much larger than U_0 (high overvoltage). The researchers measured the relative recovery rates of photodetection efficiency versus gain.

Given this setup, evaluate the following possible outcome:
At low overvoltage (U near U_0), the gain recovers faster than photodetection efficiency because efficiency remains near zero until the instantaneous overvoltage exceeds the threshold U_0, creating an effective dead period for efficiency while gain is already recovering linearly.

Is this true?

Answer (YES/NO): NO